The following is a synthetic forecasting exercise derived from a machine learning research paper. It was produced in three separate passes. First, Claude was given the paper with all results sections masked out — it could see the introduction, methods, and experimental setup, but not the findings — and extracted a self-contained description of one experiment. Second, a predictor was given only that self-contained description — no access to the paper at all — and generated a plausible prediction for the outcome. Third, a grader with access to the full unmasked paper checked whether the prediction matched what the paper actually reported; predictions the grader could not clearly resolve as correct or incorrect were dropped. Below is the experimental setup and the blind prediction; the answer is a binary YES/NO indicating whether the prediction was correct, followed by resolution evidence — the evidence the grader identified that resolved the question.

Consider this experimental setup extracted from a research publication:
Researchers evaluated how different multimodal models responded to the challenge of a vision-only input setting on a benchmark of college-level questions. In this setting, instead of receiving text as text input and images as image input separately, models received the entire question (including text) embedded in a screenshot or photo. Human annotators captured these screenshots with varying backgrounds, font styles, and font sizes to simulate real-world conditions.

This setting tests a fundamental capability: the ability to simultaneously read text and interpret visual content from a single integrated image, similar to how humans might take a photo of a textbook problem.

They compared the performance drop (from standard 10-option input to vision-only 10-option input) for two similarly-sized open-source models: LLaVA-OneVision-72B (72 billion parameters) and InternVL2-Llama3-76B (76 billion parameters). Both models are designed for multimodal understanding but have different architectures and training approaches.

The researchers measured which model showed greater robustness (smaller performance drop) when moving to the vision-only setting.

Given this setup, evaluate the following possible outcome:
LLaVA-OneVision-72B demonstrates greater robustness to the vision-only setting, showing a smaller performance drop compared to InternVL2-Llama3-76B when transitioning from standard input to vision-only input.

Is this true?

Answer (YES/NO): NO